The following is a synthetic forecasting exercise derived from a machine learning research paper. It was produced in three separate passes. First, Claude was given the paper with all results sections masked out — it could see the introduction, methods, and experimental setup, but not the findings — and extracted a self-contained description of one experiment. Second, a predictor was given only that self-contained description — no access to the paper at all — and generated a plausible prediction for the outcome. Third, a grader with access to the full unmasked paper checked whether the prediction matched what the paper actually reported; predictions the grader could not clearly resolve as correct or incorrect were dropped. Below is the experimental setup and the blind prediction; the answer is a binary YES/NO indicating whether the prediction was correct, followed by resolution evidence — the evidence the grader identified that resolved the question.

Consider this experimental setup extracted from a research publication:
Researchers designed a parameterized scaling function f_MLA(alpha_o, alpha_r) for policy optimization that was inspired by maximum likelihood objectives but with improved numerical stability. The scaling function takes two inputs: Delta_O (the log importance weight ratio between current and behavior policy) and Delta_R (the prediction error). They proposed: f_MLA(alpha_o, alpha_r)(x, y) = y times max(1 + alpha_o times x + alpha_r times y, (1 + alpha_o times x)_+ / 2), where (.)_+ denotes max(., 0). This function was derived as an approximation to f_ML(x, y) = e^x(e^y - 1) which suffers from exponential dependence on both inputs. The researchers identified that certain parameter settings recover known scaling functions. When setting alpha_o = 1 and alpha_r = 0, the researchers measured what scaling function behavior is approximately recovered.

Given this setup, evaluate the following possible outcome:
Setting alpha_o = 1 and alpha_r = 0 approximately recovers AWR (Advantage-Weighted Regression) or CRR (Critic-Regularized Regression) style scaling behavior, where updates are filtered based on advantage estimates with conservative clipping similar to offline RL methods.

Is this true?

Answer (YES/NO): NO